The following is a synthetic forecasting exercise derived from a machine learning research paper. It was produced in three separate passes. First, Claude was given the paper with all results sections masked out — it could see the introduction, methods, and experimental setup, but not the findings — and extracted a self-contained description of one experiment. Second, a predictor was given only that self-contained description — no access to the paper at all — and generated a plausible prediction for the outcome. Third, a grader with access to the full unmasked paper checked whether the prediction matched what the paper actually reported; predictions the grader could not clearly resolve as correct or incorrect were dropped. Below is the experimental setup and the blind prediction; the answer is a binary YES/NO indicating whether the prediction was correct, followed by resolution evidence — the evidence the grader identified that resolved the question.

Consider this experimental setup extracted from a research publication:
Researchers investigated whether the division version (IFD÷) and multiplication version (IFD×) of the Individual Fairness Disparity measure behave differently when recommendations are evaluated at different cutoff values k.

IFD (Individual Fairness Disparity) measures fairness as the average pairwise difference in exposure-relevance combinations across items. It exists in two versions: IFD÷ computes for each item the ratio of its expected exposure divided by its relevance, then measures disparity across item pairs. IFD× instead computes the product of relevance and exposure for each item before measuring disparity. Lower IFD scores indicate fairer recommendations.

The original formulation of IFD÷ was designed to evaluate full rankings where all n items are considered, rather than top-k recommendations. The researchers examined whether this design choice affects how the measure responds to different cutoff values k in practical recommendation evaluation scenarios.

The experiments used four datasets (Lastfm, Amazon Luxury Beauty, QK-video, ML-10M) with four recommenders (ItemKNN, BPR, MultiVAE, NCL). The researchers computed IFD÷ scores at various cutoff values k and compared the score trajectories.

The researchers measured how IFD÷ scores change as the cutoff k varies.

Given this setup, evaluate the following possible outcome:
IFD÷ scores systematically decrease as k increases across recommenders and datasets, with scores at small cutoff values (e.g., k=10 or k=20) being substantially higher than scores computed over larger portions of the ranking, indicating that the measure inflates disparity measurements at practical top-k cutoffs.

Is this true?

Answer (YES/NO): NO